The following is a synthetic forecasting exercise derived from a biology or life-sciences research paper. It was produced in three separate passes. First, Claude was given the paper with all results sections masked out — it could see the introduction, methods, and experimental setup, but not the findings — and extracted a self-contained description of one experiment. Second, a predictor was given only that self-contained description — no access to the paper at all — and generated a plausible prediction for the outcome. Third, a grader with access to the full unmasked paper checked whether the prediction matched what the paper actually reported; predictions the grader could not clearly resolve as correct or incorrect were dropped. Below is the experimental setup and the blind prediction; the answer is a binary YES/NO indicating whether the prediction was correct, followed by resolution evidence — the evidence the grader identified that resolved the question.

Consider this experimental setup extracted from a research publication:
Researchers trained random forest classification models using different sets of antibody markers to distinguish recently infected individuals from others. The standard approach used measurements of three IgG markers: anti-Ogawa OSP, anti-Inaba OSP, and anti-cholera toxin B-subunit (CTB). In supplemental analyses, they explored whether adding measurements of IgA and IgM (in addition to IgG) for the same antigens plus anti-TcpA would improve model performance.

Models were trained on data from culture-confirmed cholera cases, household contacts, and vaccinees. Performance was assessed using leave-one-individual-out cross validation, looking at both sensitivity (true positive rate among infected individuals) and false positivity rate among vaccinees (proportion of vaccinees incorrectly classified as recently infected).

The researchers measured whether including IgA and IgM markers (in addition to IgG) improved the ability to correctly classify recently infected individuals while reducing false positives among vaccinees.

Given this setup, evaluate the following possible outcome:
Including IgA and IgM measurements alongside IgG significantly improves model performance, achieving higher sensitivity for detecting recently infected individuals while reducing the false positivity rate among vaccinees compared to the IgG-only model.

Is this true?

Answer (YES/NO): NO